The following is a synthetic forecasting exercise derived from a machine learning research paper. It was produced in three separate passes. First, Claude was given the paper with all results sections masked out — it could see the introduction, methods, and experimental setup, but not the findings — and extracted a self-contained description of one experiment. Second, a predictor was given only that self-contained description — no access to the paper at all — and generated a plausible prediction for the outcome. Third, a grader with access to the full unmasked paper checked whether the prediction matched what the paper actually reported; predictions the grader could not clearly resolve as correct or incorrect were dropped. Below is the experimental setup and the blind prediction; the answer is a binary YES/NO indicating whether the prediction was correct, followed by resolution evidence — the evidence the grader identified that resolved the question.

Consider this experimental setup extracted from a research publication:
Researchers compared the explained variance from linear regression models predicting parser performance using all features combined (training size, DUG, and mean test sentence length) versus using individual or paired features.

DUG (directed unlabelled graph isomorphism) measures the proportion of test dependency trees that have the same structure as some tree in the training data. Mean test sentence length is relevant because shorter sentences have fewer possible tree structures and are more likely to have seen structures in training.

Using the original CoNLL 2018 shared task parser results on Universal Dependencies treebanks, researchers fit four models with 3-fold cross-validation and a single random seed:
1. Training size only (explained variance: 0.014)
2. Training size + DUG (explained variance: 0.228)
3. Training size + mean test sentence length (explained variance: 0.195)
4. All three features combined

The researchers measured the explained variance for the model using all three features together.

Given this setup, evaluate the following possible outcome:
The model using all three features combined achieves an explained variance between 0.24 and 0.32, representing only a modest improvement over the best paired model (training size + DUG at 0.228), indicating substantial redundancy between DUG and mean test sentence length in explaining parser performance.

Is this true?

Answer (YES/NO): NO